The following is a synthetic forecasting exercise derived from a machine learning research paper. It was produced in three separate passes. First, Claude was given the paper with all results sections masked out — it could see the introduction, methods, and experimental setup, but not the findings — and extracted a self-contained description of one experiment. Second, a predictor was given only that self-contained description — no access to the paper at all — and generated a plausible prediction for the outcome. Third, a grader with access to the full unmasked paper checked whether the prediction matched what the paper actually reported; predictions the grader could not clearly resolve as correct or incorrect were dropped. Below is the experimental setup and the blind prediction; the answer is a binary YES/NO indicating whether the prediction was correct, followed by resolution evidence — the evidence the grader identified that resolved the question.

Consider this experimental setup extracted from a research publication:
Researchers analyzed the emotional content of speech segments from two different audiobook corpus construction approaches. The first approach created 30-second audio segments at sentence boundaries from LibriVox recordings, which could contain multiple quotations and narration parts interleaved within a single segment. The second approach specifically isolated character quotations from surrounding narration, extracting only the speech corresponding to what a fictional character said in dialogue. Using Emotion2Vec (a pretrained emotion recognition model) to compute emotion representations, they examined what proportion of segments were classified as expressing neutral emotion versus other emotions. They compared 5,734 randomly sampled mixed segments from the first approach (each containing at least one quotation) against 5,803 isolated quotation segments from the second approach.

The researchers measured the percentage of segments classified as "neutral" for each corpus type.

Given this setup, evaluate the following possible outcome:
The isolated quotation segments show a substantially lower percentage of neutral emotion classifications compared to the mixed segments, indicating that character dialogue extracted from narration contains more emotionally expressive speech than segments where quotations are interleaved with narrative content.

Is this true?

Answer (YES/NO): YES